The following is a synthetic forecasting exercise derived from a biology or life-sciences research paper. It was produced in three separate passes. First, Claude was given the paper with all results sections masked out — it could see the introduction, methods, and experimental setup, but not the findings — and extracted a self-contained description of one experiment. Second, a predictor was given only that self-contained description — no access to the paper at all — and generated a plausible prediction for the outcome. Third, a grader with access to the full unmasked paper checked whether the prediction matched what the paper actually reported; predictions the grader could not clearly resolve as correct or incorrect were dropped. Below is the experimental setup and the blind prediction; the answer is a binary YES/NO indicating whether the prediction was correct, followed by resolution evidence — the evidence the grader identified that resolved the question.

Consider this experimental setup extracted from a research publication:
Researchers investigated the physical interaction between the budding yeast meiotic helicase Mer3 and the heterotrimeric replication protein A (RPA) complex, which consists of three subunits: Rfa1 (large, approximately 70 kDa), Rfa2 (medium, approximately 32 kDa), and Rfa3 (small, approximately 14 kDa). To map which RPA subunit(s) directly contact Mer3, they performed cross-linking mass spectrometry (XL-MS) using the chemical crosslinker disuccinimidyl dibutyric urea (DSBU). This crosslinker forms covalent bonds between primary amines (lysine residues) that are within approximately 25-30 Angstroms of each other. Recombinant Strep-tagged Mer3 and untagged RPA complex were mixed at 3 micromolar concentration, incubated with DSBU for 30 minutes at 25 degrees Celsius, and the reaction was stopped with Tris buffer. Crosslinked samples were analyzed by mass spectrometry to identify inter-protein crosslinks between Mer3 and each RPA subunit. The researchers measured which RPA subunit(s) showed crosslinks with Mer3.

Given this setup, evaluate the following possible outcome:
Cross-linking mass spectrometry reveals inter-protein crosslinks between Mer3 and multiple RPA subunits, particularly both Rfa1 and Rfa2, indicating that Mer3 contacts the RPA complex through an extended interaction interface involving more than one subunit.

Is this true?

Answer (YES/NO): NO